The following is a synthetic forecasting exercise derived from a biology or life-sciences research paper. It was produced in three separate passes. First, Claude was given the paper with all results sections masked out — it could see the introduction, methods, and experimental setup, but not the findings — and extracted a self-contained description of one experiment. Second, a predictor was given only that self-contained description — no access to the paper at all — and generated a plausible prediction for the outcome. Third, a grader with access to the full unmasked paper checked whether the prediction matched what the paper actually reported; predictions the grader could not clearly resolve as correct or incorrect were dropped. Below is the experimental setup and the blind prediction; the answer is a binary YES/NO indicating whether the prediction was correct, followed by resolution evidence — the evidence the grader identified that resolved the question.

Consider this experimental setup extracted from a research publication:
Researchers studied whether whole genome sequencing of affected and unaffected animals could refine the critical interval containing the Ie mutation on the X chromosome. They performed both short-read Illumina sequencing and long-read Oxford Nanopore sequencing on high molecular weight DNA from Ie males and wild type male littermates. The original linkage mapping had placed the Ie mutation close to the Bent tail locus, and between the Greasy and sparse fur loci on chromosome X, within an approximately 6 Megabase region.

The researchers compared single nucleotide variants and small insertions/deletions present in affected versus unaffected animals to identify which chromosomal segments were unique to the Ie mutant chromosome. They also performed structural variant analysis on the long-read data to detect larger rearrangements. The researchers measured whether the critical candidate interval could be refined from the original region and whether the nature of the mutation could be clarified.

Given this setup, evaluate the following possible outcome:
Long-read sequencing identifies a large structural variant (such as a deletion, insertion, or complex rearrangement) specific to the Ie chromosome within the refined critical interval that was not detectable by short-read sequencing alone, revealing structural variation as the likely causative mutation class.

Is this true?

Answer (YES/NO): NO